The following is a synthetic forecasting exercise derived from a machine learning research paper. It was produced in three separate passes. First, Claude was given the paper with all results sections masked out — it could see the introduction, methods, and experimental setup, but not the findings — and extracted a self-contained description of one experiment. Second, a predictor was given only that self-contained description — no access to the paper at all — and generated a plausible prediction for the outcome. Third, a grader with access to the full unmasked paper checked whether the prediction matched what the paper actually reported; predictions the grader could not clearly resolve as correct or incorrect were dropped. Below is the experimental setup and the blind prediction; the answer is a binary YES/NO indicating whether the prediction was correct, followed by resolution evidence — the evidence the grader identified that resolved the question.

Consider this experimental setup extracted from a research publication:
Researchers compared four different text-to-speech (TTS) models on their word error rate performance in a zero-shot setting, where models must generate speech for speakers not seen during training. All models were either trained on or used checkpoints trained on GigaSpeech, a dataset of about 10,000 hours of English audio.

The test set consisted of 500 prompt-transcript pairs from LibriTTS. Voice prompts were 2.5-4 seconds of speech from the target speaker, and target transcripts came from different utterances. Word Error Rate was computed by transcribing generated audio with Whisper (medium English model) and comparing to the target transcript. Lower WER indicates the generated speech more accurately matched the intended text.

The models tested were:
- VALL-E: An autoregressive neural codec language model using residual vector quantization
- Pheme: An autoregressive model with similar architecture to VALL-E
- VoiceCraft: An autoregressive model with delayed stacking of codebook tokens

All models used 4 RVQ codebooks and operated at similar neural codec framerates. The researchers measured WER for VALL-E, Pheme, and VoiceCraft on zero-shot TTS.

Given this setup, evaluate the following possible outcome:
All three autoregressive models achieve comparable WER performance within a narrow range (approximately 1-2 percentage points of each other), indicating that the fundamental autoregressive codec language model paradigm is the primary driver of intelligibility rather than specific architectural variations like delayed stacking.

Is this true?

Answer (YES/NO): NO